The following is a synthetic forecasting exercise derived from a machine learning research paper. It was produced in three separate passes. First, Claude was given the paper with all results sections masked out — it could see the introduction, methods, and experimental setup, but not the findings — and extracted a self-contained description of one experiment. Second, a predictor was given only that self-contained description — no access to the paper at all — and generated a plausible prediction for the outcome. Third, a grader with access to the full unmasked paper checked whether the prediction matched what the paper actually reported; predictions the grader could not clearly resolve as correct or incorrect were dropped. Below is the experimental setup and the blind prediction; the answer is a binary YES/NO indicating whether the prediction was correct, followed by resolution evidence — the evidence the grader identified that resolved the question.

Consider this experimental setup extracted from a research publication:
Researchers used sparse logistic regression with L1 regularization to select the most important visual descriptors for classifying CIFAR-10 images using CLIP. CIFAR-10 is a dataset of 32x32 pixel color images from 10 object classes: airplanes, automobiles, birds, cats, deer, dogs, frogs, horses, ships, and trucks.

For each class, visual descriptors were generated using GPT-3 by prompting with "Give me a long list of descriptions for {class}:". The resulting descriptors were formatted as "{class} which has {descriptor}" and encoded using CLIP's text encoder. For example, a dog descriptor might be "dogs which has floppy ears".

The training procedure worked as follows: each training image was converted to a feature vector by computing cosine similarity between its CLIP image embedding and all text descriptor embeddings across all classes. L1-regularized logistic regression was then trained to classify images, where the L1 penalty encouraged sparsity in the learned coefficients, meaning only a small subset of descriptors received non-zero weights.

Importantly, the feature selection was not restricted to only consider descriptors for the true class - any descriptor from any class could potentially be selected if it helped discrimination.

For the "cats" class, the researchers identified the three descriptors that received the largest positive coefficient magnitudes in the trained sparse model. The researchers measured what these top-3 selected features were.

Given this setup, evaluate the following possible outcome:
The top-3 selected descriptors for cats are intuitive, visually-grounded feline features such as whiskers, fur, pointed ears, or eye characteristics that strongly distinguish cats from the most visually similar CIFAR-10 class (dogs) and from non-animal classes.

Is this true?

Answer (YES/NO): YES